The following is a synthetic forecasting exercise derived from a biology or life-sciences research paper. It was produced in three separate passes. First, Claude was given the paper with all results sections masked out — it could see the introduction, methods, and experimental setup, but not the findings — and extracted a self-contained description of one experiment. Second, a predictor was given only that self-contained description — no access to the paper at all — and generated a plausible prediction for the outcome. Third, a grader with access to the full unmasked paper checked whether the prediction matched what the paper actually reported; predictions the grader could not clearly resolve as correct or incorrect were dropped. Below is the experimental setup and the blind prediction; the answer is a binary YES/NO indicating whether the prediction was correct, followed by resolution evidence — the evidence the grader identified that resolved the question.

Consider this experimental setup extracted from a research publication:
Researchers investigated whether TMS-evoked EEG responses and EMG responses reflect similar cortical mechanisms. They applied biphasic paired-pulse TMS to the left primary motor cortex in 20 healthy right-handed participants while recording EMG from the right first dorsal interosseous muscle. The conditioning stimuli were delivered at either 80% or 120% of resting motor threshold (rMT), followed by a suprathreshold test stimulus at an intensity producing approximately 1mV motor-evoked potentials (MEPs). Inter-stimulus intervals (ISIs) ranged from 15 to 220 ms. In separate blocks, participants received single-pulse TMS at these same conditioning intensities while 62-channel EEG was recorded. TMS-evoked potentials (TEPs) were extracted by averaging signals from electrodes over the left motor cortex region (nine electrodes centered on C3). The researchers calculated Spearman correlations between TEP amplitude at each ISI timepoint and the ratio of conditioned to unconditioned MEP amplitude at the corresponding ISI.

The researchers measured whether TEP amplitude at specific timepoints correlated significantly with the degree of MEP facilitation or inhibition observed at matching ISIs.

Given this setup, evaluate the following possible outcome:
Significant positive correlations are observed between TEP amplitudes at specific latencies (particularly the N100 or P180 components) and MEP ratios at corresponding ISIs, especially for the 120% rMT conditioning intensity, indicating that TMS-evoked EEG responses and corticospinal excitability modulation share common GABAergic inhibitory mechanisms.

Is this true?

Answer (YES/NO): NO